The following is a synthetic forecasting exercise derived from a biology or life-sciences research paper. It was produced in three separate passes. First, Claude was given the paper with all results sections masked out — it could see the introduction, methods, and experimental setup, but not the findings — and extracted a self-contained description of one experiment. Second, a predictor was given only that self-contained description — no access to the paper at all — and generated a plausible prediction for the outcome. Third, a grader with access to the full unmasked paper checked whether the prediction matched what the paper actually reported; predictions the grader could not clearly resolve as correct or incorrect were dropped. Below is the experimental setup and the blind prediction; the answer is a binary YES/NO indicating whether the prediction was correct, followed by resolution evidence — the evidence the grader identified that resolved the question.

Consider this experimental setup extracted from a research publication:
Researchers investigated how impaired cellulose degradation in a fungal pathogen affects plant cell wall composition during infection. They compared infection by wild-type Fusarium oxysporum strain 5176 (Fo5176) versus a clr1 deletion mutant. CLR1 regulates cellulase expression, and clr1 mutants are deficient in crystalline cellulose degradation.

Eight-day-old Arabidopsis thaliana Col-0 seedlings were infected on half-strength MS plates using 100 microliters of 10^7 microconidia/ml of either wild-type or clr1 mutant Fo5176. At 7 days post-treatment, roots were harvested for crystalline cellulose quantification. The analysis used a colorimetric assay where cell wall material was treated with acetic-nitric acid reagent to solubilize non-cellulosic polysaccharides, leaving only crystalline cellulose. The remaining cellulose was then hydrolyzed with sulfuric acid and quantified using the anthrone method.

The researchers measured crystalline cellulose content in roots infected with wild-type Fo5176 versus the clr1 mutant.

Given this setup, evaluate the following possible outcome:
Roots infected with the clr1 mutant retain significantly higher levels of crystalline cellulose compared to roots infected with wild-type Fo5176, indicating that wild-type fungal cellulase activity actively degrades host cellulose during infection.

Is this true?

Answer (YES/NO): YES